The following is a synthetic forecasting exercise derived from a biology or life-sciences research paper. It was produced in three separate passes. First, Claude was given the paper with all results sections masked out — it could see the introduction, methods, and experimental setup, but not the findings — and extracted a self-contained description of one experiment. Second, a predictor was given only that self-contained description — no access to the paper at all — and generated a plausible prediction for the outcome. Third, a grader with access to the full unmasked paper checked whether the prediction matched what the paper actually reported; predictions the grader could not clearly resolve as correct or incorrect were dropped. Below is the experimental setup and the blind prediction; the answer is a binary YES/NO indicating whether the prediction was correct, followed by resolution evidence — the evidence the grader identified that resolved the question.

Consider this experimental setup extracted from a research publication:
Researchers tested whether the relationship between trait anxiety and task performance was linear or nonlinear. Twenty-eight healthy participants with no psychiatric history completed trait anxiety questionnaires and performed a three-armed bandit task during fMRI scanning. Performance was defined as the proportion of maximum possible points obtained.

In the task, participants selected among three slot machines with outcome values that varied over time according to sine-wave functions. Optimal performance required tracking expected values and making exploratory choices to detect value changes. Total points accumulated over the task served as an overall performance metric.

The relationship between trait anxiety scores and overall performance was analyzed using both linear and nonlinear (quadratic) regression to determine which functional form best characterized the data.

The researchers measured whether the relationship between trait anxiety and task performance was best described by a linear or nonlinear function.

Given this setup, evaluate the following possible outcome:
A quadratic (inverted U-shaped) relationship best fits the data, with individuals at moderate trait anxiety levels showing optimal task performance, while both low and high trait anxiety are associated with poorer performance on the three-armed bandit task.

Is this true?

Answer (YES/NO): NO